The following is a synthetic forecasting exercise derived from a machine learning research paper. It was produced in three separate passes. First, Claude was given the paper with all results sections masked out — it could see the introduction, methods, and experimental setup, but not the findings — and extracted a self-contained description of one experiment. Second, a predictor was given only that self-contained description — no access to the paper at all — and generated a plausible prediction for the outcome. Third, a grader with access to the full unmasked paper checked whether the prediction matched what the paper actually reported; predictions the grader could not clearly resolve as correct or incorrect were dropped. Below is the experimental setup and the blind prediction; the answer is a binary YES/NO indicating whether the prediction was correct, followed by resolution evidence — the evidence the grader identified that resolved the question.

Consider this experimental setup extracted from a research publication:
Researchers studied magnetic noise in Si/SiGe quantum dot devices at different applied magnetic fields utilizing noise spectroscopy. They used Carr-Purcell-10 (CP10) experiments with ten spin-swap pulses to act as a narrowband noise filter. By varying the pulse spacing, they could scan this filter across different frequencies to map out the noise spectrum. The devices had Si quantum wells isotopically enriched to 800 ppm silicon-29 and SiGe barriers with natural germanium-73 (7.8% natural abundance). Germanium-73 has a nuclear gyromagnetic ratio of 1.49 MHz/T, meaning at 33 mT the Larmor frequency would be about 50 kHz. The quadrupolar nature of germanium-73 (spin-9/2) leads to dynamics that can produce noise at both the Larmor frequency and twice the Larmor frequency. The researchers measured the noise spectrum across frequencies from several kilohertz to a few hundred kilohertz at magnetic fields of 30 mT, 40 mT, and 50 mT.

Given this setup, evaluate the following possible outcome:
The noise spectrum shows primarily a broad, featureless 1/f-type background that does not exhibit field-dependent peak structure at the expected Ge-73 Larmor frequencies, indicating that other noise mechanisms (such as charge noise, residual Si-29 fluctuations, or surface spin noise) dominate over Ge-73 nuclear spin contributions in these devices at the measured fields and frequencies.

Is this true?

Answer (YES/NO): NO